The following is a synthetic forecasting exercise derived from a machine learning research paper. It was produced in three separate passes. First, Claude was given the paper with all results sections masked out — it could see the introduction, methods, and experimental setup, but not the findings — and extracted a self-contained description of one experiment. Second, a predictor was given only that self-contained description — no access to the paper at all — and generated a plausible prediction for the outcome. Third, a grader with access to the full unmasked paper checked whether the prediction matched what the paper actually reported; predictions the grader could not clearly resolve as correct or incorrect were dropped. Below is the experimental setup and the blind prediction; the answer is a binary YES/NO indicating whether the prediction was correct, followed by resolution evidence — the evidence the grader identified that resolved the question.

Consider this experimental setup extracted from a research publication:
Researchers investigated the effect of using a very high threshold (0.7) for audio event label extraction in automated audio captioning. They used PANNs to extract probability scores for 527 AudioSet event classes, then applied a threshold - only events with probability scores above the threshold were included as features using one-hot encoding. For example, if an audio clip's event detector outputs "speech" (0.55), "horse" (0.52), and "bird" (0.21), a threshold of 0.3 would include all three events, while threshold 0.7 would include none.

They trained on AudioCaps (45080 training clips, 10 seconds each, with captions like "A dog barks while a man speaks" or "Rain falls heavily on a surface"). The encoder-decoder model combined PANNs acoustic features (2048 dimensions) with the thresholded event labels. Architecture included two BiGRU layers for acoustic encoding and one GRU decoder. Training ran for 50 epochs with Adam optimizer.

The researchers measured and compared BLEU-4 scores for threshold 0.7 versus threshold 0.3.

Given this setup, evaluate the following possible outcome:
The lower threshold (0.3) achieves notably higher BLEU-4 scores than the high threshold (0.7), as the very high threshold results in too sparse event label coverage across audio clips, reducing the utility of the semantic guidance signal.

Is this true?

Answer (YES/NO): NO